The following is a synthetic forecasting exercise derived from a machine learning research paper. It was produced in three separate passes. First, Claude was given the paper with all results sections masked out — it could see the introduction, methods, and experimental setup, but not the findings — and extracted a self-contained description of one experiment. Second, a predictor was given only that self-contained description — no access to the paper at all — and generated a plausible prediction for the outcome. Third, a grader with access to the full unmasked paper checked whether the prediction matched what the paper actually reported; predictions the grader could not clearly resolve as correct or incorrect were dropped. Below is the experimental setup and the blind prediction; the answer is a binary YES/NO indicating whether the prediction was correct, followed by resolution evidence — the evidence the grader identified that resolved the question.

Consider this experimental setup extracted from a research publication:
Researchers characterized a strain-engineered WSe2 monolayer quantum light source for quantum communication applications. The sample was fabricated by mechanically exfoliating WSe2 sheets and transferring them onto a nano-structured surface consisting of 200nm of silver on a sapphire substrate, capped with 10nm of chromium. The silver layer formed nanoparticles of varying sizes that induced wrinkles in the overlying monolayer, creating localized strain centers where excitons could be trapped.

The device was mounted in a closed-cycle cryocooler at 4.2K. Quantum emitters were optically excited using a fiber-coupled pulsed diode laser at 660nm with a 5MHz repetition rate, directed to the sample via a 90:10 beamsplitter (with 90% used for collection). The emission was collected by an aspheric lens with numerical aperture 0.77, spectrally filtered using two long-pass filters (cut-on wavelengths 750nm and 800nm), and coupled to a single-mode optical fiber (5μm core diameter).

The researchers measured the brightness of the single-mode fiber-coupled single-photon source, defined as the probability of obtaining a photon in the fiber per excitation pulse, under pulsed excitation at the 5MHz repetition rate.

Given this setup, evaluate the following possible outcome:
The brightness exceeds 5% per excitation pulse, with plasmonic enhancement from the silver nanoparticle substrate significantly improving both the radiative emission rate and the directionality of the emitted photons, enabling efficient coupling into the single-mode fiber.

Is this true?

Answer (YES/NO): NO